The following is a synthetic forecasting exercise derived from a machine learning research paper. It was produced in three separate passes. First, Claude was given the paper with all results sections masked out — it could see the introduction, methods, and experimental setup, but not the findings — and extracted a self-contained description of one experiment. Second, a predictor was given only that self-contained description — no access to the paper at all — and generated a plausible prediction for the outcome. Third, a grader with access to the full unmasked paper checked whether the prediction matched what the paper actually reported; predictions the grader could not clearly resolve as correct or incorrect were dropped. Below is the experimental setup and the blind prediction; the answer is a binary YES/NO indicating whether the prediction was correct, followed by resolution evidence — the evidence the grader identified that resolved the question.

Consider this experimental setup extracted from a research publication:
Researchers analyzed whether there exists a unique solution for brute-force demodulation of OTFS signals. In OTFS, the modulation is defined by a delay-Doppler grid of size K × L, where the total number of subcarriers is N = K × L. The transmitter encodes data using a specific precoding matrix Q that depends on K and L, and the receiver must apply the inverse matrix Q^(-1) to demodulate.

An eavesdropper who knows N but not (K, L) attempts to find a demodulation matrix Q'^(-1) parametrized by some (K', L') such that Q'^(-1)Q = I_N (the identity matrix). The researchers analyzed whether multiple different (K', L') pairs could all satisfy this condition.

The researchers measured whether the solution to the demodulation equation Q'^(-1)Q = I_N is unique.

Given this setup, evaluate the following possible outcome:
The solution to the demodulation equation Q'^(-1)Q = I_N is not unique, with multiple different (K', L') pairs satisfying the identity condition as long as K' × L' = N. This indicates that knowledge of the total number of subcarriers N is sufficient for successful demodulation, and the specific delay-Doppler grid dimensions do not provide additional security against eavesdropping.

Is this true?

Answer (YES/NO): NO